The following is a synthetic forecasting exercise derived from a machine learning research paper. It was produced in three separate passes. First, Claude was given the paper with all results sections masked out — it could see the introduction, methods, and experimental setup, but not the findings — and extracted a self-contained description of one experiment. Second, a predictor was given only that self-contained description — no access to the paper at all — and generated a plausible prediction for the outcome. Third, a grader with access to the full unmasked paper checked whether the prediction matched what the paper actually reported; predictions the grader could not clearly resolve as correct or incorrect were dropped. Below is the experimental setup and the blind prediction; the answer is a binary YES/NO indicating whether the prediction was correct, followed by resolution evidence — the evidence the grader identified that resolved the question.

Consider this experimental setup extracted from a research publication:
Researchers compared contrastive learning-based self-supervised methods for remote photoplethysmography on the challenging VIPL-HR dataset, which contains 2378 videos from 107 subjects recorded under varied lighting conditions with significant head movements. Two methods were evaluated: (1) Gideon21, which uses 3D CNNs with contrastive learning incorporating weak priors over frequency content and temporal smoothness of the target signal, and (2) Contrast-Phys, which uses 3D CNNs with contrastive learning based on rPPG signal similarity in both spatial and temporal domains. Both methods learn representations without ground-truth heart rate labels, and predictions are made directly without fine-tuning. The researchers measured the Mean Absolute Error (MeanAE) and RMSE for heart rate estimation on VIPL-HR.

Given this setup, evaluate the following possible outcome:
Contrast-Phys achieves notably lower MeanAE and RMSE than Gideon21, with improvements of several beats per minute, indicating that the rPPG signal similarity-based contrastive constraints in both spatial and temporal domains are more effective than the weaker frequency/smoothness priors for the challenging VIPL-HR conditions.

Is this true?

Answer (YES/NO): NO